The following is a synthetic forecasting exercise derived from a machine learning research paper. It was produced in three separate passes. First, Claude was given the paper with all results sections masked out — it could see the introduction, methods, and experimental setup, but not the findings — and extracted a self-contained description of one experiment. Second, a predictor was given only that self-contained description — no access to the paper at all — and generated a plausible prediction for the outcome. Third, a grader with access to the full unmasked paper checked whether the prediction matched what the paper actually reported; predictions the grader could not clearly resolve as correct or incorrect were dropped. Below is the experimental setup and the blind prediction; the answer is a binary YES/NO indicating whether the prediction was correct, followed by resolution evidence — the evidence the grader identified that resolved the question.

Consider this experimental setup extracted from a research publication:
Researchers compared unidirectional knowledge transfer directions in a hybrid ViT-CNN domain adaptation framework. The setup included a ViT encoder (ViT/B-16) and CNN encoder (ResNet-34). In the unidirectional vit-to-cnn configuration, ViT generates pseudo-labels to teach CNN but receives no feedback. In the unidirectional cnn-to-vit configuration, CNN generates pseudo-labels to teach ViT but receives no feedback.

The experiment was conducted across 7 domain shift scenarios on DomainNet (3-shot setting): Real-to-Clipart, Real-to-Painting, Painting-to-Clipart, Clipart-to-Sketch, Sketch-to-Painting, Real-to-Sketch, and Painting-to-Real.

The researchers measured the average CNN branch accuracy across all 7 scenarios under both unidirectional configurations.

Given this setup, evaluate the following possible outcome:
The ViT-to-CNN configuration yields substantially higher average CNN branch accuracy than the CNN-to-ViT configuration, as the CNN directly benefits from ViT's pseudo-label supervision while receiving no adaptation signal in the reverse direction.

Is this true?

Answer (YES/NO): YES